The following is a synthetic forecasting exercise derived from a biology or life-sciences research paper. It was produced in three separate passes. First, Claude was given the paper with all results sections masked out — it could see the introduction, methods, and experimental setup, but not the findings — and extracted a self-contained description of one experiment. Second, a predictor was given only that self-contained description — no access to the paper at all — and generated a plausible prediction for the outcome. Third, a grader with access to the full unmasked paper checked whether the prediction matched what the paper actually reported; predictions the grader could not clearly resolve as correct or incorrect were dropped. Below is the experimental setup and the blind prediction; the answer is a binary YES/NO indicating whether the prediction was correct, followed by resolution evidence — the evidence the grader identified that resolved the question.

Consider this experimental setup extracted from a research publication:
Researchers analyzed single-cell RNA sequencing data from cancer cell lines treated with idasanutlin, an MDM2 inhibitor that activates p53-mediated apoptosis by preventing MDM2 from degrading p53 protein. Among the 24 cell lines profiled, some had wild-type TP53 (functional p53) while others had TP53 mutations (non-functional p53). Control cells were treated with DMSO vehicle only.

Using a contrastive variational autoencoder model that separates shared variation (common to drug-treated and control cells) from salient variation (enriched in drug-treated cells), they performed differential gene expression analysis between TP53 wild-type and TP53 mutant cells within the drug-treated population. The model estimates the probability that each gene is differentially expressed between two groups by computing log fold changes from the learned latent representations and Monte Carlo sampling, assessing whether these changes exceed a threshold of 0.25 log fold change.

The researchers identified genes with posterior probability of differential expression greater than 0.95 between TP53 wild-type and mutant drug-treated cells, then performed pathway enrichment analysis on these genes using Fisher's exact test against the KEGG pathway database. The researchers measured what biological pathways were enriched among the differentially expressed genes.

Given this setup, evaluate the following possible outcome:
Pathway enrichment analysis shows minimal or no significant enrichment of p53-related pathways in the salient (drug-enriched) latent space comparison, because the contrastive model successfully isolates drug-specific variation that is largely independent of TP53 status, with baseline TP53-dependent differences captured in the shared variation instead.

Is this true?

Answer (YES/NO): NO